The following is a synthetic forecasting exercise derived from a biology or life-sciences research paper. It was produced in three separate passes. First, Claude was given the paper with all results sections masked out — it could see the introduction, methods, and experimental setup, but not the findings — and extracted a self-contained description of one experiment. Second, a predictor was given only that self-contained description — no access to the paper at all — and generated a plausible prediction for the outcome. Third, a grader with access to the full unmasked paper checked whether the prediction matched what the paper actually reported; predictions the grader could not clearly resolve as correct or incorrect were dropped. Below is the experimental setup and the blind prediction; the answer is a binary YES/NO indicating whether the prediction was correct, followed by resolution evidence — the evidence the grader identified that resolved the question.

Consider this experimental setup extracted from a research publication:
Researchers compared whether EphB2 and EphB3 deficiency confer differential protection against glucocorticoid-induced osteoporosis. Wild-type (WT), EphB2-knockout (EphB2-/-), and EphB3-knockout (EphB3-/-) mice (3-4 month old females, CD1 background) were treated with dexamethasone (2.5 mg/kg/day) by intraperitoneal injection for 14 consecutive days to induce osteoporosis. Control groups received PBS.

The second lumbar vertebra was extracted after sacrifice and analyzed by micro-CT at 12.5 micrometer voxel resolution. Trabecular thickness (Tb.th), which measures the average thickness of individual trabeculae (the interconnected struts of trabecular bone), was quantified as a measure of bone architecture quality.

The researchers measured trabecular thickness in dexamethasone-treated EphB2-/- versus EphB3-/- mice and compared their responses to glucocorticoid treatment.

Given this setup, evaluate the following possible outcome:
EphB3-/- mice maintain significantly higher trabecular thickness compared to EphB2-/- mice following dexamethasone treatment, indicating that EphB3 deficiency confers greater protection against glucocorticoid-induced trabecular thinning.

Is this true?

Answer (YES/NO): YES